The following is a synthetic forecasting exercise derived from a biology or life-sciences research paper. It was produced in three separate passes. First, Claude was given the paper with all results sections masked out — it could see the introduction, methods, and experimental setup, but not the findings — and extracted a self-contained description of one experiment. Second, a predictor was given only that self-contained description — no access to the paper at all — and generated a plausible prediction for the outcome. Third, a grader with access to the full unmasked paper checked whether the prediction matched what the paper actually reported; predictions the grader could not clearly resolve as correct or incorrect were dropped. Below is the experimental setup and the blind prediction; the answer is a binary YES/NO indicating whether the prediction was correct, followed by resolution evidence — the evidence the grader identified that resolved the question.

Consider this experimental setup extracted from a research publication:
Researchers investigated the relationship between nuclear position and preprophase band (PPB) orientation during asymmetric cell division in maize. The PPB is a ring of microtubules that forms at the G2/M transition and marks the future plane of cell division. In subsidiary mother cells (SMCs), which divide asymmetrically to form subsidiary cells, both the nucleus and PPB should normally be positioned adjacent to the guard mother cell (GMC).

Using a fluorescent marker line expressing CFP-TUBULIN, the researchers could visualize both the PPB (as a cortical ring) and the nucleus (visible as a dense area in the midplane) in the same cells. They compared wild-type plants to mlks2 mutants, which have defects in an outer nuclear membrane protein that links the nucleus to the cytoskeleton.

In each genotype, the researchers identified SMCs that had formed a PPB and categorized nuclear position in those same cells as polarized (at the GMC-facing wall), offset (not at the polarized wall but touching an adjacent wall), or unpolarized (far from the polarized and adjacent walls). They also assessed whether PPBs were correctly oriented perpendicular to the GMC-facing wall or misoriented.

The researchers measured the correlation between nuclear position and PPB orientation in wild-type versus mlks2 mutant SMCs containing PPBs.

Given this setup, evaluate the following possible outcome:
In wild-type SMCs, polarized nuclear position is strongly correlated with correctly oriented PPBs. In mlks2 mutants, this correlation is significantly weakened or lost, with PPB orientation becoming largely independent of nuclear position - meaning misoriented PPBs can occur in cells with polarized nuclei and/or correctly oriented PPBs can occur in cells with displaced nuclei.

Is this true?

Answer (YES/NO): NO